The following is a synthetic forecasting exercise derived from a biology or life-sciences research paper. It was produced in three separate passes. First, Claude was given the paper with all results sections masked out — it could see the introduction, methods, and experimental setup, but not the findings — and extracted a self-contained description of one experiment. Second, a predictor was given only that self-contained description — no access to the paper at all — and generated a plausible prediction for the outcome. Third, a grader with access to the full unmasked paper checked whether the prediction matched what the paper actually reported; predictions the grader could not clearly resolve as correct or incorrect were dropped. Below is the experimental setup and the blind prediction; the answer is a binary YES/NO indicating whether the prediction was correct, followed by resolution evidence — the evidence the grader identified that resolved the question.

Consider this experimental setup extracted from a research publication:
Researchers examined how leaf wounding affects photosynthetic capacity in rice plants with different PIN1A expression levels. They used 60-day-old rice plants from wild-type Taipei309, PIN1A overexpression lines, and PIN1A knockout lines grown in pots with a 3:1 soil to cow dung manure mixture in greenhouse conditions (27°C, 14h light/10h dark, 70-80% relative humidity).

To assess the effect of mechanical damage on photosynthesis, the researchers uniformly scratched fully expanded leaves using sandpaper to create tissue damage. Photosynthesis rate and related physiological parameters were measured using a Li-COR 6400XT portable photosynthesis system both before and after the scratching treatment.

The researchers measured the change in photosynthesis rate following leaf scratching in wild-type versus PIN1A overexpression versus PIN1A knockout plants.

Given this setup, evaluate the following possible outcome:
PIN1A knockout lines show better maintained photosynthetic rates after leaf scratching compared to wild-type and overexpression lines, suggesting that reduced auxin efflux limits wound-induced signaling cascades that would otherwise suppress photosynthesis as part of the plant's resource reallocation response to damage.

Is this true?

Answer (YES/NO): NO